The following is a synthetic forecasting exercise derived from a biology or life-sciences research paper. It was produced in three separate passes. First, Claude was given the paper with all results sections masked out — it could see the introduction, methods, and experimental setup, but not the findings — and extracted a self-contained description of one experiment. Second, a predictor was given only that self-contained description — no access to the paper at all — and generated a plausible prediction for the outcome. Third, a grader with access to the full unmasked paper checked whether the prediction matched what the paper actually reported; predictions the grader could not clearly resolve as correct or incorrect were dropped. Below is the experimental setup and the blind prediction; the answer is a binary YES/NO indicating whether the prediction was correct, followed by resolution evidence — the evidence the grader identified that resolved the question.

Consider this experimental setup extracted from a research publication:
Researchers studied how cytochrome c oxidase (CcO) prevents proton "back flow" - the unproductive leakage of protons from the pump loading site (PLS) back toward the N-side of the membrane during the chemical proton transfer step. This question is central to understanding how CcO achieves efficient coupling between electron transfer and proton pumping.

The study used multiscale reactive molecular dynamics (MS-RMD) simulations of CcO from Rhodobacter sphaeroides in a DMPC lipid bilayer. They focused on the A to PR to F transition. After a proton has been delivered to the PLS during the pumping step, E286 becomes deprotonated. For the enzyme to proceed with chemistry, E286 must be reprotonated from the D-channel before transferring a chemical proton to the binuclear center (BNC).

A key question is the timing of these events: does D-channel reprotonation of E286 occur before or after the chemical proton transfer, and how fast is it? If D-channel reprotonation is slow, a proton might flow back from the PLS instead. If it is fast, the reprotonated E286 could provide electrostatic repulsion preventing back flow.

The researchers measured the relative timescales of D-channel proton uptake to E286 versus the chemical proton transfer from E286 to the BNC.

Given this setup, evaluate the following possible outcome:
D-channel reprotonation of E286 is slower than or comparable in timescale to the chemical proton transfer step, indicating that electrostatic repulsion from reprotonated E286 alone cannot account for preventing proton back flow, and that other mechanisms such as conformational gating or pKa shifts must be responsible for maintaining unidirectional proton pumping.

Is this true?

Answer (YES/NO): NO